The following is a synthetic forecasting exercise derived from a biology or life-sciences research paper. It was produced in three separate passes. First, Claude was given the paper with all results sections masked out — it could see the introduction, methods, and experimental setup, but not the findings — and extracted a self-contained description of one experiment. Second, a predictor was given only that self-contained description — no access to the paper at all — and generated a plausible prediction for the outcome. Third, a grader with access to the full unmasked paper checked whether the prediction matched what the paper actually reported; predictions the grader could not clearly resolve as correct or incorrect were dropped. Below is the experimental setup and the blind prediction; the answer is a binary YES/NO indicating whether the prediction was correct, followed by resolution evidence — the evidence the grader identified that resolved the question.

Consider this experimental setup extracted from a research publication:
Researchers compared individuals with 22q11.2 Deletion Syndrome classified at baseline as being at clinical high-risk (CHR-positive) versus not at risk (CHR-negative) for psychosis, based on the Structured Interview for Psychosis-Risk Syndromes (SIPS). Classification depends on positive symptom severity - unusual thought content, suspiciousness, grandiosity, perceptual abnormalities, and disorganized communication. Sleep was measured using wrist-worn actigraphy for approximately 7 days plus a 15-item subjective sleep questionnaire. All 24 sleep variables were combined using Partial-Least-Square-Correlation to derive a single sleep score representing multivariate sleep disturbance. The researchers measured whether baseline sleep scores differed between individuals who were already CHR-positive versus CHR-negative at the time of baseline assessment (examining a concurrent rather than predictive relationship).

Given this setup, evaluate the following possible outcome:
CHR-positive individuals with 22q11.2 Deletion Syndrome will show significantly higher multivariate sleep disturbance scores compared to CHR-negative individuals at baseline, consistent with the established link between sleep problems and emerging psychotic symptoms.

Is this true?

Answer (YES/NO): YES